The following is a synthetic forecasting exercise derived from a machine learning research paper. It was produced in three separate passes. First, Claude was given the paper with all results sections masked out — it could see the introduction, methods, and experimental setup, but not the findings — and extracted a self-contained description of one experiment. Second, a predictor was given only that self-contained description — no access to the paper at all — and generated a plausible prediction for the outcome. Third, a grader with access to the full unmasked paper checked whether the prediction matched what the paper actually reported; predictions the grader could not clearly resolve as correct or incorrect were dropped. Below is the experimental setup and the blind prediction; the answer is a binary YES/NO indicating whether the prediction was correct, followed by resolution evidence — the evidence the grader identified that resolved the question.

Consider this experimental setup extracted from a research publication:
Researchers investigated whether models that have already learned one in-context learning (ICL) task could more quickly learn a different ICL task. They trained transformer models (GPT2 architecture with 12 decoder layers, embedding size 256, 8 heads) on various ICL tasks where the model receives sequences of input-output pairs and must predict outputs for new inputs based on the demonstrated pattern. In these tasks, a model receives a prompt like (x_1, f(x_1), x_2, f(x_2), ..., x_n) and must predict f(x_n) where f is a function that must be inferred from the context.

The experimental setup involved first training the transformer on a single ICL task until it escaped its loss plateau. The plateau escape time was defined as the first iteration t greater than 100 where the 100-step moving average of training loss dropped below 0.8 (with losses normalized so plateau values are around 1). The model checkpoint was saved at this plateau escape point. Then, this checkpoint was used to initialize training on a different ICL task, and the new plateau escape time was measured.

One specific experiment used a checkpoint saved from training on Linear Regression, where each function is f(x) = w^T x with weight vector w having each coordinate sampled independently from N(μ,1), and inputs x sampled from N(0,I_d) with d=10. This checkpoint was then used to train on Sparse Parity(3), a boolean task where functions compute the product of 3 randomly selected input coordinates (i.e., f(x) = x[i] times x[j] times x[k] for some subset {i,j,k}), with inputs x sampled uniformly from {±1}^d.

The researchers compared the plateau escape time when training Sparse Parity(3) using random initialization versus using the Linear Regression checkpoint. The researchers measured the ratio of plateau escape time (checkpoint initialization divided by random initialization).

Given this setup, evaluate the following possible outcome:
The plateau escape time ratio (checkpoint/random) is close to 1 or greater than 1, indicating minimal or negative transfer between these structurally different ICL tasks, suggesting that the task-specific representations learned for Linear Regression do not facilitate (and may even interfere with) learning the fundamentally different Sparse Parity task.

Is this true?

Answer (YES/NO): NO